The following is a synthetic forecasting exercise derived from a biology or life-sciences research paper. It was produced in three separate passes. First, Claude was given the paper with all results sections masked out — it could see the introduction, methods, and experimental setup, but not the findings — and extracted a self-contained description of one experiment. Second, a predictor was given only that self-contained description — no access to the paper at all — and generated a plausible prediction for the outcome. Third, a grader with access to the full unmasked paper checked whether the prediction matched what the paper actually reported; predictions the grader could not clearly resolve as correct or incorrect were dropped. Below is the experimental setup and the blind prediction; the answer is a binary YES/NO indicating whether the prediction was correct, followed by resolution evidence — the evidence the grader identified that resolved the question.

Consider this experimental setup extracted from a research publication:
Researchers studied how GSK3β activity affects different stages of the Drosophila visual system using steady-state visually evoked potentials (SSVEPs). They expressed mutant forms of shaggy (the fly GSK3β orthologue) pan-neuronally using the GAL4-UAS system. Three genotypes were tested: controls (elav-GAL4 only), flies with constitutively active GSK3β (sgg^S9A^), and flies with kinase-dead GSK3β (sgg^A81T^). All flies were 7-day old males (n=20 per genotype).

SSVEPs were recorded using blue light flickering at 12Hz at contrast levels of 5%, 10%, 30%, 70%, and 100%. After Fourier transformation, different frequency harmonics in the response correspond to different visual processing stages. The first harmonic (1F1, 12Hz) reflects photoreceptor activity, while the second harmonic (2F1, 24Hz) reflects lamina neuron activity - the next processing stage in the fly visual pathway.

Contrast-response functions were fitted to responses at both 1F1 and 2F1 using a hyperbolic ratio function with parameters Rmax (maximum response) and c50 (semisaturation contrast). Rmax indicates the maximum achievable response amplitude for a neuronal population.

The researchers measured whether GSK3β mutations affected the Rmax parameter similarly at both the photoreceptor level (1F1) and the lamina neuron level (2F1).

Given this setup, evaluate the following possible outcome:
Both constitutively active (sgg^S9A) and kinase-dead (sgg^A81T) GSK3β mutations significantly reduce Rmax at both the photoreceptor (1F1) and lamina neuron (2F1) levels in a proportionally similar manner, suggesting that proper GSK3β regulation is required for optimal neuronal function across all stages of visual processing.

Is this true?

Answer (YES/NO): NO